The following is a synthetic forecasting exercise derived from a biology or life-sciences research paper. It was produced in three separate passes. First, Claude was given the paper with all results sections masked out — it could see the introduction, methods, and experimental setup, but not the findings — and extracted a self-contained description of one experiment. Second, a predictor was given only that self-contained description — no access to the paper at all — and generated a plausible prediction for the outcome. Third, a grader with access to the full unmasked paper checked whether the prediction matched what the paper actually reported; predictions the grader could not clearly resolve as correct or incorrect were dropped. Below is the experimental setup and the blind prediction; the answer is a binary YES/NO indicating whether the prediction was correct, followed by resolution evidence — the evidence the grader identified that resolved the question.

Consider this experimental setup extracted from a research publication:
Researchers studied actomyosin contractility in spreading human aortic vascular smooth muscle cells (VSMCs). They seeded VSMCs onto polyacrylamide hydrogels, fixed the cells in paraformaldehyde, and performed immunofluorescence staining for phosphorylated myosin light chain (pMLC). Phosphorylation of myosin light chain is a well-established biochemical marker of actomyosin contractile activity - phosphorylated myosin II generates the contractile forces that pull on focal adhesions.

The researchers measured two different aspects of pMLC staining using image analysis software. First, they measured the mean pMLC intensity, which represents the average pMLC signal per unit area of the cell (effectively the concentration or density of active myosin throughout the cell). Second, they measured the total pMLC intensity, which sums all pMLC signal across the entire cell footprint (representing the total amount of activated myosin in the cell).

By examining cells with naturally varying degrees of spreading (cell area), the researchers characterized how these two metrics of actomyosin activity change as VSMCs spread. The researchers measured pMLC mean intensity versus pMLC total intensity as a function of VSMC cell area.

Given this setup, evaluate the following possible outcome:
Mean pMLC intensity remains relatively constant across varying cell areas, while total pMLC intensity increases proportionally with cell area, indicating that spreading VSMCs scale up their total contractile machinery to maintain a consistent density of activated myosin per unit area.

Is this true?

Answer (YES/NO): YES